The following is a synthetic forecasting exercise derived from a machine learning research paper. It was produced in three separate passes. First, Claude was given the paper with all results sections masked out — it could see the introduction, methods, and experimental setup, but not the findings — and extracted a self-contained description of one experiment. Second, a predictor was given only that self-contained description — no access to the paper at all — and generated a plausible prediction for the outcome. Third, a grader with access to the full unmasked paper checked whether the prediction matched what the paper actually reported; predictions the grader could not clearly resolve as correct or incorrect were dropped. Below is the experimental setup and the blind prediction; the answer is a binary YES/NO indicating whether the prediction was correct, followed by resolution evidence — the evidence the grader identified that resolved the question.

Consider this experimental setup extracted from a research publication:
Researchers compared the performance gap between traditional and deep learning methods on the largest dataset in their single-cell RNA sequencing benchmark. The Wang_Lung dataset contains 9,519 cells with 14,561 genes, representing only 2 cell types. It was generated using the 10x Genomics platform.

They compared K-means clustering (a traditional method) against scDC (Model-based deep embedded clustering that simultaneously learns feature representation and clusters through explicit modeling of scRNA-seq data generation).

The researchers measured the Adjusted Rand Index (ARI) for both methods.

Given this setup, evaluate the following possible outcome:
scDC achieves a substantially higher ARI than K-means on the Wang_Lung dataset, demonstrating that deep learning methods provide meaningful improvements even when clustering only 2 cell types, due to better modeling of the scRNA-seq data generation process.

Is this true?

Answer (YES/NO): NO